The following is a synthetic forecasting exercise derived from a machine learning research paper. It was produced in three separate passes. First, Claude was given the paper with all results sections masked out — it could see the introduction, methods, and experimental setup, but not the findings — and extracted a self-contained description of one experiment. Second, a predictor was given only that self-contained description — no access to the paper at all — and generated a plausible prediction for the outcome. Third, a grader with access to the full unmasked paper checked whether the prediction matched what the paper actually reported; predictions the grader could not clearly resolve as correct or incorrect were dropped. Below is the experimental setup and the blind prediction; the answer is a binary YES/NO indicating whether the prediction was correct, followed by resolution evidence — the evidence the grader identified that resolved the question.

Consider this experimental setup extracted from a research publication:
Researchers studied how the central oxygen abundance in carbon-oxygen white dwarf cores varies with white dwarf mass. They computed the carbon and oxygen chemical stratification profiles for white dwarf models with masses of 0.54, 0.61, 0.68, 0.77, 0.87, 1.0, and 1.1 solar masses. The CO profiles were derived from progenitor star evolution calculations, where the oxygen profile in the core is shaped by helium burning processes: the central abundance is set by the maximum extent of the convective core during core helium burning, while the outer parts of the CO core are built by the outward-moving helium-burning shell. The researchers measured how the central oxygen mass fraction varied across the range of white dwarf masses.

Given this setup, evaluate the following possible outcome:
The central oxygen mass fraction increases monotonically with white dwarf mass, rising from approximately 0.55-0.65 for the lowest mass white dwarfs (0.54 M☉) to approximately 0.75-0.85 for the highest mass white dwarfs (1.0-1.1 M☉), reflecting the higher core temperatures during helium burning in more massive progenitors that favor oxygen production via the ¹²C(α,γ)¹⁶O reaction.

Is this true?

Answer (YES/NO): NO